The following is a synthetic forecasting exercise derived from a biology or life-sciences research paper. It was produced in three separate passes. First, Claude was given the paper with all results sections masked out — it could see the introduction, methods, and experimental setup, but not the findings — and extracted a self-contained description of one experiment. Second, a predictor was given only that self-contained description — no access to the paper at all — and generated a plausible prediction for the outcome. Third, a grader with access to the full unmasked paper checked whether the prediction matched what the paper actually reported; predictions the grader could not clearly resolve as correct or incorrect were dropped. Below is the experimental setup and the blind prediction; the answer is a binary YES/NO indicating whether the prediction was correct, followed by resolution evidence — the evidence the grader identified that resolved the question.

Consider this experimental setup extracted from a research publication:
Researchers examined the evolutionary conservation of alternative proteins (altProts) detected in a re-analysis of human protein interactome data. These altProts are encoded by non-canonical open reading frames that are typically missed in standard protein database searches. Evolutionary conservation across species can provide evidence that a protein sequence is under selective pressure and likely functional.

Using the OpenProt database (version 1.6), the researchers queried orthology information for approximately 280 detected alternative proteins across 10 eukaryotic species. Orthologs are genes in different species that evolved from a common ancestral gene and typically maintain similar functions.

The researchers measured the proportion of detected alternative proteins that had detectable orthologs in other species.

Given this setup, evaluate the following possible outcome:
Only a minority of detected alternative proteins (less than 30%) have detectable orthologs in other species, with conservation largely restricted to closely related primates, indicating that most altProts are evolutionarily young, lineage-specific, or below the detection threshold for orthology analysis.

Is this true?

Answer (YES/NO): NO